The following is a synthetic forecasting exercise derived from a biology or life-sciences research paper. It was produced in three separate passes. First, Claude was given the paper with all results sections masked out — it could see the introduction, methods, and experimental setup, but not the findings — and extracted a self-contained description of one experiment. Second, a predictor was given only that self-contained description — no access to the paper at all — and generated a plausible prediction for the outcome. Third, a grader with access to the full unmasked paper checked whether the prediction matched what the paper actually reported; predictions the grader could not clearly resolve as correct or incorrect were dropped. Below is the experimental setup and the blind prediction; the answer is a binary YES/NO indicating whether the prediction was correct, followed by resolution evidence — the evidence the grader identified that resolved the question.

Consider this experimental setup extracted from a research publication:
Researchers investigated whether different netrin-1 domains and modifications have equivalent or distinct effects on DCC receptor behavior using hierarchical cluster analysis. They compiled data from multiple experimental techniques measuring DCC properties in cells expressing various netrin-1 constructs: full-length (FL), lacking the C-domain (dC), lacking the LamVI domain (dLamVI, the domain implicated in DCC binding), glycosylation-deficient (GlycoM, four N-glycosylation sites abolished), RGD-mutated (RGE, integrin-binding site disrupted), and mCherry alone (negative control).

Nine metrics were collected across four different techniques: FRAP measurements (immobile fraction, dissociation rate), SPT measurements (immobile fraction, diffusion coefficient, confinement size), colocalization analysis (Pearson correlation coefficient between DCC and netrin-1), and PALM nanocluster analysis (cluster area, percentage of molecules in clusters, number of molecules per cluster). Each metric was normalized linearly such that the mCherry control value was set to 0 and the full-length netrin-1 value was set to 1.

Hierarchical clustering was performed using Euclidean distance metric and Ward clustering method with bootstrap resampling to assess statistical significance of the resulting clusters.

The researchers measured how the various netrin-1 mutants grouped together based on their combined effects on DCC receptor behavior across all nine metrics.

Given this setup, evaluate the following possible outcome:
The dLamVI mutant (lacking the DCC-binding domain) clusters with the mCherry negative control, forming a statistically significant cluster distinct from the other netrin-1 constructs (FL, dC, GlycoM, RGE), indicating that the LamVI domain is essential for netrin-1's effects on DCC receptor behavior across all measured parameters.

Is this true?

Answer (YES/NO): NO